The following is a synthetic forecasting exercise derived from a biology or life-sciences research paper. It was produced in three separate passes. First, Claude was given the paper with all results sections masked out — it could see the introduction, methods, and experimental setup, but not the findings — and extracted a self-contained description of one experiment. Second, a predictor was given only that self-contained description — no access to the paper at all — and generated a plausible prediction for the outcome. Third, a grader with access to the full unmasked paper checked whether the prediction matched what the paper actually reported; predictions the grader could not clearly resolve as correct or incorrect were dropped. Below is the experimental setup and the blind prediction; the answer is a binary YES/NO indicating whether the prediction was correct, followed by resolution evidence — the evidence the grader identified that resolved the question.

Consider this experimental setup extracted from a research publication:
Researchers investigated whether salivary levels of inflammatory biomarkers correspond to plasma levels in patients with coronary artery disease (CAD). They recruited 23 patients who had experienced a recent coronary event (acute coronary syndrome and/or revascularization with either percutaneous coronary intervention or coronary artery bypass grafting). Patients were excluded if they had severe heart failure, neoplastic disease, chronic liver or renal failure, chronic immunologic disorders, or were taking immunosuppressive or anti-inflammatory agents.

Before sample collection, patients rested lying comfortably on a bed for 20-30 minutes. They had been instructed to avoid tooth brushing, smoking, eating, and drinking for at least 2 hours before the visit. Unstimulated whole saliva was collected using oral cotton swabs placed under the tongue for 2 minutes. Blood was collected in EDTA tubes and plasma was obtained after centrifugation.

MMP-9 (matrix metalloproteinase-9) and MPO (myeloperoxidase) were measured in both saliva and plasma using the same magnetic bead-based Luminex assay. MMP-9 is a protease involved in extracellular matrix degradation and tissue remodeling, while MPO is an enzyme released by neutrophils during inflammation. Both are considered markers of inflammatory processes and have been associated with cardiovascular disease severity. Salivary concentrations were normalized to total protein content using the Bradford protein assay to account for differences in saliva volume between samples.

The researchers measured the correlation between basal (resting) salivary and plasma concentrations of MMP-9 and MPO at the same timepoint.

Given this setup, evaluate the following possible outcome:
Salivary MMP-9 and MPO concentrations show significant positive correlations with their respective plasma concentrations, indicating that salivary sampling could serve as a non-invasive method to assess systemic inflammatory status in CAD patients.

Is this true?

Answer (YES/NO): NO